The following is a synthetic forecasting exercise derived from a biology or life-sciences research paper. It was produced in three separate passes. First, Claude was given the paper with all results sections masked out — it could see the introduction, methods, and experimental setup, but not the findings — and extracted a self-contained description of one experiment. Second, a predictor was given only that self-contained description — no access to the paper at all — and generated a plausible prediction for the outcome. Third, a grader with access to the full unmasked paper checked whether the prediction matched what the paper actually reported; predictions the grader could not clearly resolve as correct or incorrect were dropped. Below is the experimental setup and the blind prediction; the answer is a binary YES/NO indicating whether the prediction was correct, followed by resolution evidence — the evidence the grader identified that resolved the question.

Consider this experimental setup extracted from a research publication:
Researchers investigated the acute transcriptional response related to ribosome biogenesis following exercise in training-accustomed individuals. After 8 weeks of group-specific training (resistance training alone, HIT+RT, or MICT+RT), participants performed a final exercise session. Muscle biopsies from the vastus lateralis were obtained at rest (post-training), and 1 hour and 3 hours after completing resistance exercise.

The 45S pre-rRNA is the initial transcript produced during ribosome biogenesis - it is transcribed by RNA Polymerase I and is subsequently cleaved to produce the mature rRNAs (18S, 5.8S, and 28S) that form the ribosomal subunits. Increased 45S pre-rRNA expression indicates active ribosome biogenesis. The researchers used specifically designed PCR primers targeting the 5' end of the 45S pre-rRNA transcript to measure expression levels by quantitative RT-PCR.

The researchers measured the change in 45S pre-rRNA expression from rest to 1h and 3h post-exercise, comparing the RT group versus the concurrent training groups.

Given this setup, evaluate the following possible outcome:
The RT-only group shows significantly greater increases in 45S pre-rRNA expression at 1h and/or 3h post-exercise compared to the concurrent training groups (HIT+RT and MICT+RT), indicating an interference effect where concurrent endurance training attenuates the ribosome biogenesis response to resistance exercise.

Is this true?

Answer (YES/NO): NO